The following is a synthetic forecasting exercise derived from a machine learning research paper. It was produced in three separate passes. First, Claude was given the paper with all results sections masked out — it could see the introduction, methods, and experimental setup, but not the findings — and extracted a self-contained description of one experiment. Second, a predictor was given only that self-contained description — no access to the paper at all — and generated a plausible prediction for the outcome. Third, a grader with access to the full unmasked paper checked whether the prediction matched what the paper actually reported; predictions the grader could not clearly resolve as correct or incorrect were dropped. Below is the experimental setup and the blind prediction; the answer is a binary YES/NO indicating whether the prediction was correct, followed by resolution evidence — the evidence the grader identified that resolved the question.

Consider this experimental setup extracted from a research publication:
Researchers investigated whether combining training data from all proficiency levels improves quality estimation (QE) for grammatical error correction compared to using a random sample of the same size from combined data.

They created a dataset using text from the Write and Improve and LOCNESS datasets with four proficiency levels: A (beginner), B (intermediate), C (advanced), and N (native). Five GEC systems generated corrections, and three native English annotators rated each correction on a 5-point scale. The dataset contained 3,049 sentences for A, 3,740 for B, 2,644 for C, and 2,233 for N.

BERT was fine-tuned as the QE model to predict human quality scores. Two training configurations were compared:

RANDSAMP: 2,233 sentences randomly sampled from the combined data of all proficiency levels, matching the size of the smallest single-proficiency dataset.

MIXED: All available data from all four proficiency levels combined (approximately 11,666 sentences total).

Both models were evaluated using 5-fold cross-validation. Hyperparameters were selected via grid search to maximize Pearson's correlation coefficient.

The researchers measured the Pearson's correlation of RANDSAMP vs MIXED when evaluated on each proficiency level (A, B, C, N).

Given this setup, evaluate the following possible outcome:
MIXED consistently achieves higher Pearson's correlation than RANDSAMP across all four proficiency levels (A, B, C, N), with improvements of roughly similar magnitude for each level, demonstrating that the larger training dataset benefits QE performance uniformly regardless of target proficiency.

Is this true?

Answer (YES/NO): NO